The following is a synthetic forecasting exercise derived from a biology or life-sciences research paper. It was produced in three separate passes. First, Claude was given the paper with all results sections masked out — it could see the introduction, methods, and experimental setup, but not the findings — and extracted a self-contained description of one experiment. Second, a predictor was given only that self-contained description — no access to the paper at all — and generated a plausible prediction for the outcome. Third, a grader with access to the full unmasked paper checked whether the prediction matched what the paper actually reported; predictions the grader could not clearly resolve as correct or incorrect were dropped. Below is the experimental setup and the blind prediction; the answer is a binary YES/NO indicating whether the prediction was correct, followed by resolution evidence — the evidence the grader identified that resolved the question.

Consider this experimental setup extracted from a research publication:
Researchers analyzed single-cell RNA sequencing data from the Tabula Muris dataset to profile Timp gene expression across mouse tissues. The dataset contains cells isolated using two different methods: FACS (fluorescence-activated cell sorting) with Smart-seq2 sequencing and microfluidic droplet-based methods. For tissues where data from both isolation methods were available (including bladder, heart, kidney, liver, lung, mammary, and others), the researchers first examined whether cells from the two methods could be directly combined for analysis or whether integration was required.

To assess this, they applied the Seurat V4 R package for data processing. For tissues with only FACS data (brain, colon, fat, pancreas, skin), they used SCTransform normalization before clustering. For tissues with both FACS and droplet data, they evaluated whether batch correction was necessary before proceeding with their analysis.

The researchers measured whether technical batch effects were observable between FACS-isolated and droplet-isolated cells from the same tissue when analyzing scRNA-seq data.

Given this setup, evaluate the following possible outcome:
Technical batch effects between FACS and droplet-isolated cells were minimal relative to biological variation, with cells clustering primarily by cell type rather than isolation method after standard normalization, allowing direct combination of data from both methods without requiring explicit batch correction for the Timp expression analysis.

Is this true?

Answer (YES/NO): NO